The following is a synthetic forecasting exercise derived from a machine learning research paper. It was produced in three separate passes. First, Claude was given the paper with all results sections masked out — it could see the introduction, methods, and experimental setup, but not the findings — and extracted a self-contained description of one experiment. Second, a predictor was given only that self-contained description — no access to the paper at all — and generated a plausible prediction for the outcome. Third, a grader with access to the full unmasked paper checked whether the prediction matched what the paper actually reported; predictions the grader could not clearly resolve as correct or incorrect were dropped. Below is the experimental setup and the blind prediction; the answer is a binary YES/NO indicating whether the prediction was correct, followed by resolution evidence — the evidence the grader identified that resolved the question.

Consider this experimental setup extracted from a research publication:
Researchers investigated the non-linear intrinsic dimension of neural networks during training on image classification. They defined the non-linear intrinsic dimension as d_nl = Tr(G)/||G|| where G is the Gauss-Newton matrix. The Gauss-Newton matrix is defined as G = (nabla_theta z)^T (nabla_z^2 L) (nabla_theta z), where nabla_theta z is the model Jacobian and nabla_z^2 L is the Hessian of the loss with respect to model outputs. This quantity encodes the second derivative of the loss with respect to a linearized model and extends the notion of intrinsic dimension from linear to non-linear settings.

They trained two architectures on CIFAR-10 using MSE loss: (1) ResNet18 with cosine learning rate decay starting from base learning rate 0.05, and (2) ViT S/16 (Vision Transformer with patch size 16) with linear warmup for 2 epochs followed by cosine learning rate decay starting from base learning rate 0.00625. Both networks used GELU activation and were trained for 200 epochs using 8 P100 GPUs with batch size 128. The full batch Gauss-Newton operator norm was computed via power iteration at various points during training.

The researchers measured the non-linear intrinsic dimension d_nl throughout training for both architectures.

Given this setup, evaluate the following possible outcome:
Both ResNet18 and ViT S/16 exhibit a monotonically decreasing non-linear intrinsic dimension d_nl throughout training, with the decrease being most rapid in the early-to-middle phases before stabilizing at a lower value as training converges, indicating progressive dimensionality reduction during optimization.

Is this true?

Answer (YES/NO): NO